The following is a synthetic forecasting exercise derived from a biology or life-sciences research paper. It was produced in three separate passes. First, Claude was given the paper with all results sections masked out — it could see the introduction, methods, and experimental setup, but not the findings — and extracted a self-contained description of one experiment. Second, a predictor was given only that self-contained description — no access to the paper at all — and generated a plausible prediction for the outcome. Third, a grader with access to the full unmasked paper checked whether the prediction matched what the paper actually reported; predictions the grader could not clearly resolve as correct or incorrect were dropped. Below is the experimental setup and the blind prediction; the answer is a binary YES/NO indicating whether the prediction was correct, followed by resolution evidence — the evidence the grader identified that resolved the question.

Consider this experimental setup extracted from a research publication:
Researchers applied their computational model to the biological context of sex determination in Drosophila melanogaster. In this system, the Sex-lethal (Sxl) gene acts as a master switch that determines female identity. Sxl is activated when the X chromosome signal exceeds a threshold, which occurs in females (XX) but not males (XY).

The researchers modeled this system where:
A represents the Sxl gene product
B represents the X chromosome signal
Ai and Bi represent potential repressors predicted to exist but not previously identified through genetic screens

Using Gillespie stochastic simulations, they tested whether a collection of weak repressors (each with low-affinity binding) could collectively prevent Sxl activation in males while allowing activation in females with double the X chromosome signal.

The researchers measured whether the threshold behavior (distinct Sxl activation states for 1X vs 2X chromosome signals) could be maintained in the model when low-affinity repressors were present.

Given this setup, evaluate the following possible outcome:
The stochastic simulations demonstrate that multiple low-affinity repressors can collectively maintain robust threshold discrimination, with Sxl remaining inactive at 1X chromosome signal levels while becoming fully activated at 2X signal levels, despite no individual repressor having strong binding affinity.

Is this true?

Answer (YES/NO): NO